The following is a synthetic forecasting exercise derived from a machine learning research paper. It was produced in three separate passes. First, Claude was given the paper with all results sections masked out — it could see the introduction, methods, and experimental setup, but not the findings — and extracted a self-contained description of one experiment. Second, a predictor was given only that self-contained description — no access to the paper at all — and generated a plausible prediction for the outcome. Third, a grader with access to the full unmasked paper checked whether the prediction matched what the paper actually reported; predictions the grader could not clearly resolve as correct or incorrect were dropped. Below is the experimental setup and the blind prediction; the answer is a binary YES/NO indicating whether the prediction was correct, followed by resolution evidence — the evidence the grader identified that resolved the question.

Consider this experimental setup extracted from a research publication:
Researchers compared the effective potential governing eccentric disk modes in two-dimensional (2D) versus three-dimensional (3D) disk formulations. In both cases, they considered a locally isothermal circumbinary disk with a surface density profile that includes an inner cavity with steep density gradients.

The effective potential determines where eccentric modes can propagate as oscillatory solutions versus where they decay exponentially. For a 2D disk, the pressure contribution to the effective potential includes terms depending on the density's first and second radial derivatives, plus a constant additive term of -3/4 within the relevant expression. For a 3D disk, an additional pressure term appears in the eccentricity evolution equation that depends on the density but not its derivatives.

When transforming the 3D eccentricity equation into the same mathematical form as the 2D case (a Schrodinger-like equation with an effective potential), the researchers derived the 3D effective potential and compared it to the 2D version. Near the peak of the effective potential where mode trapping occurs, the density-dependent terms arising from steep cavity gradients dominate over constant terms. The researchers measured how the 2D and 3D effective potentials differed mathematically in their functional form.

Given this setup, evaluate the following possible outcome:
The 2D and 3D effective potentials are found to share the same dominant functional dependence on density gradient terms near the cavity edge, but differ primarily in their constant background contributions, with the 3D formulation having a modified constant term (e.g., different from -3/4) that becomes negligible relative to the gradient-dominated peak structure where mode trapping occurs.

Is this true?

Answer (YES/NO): YES